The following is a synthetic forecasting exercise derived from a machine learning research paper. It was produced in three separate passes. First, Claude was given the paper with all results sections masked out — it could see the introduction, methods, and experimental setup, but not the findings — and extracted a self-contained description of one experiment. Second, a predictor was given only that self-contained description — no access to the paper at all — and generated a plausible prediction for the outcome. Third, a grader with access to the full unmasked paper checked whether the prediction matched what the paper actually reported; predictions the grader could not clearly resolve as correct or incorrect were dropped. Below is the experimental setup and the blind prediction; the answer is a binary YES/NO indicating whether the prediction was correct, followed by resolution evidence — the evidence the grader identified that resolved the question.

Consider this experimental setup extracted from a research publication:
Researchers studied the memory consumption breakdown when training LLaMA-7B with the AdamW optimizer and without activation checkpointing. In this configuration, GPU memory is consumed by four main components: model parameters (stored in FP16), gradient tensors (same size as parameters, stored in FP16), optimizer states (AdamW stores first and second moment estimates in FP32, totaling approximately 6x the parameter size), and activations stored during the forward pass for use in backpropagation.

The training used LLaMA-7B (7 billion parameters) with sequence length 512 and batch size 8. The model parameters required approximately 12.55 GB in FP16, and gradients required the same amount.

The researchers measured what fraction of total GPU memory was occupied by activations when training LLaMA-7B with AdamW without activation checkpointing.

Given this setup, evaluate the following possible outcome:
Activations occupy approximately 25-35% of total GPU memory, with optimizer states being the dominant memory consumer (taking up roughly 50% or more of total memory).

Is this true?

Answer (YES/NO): YES